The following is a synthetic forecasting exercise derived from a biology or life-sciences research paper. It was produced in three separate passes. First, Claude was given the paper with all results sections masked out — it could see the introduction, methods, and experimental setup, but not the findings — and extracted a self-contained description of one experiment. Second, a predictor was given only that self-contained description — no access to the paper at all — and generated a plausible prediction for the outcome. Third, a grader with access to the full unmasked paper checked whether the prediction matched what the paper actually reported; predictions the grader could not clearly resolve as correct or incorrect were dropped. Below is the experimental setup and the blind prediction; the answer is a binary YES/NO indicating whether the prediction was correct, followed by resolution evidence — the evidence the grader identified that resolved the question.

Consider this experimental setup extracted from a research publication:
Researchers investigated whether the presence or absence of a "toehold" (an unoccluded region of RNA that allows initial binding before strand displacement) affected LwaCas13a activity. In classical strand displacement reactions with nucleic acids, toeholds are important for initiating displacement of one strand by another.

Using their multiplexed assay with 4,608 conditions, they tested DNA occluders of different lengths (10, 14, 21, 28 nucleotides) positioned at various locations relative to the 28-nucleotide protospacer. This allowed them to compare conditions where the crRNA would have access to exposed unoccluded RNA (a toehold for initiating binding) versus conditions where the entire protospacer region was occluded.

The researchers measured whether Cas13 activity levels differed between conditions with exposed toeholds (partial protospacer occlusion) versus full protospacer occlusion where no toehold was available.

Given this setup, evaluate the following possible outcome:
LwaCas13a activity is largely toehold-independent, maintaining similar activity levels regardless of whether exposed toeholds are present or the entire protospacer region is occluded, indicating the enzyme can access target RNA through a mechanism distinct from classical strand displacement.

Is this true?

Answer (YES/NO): YES